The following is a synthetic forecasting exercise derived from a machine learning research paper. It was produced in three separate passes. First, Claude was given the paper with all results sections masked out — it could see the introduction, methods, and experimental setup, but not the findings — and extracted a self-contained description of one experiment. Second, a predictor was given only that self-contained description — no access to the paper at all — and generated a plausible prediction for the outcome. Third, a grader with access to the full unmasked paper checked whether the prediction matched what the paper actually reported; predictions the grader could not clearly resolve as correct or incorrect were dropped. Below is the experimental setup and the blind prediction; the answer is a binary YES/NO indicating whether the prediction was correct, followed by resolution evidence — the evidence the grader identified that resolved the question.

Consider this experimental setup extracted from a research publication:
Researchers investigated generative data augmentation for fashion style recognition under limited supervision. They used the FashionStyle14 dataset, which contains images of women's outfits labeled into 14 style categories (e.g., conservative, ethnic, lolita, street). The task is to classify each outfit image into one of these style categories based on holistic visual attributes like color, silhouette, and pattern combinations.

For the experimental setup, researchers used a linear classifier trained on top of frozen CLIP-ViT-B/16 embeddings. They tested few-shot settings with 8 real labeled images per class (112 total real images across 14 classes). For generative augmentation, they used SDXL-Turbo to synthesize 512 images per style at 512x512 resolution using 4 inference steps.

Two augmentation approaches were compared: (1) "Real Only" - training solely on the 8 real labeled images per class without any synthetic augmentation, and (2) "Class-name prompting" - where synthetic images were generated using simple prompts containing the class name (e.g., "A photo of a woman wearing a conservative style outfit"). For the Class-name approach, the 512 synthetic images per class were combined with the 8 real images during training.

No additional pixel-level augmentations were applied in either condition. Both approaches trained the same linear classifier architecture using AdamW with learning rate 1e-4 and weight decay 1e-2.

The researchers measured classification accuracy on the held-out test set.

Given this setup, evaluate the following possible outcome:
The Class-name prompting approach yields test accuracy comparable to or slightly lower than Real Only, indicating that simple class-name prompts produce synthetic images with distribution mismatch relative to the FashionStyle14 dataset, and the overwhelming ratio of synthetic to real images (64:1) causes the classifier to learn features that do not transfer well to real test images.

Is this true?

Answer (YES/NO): YES